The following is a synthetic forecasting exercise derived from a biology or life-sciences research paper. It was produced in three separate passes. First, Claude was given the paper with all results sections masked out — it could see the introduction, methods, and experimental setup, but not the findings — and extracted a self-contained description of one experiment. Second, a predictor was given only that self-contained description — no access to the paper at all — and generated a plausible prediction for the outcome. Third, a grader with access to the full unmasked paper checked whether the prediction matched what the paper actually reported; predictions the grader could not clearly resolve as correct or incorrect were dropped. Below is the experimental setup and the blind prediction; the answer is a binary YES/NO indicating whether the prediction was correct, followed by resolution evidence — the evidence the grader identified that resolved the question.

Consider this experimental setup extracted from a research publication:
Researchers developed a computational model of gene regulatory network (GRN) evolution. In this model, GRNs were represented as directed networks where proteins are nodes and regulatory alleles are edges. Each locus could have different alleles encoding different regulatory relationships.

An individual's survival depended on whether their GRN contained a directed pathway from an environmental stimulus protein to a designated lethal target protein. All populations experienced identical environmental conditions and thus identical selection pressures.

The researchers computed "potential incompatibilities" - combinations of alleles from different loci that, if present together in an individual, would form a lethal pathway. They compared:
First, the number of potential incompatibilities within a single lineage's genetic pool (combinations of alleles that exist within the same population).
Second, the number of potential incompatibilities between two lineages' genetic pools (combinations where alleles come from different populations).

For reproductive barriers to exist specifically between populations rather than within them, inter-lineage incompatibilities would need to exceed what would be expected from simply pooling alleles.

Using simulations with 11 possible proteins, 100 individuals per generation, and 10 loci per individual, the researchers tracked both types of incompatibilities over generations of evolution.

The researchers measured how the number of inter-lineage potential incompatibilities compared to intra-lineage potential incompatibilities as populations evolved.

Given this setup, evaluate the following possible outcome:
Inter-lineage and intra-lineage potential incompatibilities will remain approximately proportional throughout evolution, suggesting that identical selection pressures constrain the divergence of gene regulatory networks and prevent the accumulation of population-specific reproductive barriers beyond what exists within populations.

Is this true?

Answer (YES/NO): NO